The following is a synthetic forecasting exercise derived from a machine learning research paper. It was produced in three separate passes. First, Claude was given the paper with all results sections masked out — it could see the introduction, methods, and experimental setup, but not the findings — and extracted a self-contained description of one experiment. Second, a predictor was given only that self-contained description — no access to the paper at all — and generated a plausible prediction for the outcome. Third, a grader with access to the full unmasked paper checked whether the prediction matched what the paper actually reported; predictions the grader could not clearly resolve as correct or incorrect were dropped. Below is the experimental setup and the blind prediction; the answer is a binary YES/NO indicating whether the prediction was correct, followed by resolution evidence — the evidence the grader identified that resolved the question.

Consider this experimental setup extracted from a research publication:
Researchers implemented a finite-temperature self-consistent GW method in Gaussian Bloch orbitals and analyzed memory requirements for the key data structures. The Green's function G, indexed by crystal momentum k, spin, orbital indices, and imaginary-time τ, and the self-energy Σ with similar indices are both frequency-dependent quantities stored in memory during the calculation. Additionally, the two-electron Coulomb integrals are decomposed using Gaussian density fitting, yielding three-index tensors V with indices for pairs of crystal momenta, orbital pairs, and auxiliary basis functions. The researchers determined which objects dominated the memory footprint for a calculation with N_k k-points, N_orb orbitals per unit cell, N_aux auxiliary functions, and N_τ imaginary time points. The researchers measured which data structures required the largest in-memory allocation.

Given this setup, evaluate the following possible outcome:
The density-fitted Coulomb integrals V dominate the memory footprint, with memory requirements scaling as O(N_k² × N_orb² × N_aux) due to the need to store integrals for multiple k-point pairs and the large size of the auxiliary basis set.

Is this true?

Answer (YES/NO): NO